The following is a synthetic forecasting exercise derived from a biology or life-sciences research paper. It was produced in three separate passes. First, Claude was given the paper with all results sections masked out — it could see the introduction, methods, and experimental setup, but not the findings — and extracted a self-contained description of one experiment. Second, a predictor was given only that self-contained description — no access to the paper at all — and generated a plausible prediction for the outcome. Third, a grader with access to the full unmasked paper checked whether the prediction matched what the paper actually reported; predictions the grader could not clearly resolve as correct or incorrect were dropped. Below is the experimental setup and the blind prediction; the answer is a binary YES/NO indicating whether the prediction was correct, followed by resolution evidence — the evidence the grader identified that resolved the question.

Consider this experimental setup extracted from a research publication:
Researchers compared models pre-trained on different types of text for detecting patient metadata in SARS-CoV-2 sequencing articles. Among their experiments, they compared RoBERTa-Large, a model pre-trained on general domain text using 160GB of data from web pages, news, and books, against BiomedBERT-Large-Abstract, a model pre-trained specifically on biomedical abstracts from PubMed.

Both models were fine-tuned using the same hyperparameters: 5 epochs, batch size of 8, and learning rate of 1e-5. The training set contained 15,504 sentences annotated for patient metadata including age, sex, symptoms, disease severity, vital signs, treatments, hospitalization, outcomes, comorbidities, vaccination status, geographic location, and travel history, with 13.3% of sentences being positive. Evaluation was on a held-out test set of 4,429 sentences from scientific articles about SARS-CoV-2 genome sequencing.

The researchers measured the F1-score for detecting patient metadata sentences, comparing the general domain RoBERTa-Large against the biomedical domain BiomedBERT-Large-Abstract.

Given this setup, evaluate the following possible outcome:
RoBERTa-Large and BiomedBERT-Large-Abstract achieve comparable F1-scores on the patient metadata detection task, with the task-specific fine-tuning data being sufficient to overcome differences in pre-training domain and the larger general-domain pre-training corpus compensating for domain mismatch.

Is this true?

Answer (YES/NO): NO